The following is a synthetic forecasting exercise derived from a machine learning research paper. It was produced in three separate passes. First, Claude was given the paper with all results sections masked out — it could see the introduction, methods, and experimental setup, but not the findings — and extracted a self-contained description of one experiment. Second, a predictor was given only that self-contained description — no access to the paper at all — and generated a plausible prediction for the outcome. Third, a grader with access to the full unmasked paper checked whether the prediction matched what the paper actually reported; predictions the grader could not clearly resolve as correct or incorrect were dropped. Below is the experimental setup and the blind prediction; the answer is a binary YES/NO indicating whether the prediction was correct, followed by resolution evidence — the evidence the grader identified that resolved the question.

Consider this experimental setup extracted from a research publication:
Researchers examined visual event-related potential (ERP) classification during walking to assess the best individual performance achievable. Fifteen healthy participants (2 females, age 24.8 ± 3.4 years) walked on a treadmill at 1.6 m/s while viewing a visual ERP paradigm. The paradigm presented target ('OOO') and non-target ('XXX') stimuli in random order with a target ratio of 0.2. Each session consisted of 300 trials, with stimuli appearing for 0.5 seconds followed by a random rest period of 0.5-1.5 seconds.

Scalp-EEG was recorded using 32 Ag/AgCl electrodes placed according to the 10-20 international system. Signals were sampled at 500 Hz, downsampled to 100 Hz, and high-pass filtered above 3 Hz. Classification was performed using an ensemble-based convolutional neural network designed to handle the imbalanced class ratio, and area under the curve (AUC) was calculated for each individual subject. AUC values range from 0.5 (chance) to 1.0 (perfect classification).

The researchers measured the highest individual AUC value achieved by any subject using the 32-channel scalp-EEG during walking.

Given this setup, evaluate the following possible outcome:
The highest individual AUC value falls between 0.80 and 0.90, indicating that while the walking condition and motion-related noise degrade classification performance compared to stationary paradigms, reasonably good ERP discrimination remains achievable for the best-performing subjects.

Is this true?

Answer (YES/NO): NO